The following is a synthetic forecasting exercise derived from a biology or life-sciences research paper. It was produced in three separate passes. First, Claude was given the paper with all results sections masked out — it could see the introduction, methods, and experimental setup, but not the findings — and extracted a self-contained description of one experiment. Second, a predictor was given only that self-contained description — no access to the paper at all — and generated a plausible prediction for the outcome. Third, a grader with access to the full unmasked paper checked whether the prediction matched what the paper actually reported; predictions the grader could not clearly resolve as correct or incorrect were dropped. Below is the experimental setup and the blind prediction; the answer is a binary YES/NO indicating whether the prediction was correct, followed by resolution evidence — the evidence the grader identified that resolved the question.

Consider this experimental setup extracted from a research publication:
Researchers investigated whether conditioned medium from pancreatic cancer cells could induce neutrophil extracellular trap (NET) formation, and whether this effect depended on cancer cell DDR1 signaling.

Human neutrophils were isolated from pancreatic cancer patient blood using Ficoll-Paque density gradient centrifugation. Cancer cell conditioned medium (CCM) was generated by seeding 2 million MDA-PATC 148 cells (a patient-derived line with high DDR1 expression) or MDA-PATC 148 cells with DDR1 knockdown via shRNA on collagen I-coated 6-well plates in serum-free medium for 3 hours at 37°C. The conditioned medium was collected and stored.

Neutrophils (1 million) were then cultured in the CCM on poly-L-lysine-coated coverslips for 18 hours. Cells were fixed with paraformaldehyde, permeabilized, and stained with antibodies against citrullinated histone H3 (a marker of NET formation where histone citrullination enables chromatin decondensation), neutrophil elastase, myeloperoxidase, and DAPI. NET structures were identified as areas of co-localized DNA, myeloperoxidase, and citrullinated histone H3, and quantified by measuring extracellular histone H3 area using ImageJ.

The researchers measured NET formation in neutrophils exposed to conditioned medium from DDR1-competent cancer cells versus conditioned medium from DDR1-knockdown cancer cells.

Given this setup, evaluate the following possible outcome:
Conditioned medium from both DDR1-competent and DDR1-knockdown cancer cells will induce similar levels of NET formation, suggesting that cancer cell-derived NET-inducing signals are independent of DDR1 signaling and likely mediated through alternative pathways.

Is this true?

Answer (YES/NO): NO